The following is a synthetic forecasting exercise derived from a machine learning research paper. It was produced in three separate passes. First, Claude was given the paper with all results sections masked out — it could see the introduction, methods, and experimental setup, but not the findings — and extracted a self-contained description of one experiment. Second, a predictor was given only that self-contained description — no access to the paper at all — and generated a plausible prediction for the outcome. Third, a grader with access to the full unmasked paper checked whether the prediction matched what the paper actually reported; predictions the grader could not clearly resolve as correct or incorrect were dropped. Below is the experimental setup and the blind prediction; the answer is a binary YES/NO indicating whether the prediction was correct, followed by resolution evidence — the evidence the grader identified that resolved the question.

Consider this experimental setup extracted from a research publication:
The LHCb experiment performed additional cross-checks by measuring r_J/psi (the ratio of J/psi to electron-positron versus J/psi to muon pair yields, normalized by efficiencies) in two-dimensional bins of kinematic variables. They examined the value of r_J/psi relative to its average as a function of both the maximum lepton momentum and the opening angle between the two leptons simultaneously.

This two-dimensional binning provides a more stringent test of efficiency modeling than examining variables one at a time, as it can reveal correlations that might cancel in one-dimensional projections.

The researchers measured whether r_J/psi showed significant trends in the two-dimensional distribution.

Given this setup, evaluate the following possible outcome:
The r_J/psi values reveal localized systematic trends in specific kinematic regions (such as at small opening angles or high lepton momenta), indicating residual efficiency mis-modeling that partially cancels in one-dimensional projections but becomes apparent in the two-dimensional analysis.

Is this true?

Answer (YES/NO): NO